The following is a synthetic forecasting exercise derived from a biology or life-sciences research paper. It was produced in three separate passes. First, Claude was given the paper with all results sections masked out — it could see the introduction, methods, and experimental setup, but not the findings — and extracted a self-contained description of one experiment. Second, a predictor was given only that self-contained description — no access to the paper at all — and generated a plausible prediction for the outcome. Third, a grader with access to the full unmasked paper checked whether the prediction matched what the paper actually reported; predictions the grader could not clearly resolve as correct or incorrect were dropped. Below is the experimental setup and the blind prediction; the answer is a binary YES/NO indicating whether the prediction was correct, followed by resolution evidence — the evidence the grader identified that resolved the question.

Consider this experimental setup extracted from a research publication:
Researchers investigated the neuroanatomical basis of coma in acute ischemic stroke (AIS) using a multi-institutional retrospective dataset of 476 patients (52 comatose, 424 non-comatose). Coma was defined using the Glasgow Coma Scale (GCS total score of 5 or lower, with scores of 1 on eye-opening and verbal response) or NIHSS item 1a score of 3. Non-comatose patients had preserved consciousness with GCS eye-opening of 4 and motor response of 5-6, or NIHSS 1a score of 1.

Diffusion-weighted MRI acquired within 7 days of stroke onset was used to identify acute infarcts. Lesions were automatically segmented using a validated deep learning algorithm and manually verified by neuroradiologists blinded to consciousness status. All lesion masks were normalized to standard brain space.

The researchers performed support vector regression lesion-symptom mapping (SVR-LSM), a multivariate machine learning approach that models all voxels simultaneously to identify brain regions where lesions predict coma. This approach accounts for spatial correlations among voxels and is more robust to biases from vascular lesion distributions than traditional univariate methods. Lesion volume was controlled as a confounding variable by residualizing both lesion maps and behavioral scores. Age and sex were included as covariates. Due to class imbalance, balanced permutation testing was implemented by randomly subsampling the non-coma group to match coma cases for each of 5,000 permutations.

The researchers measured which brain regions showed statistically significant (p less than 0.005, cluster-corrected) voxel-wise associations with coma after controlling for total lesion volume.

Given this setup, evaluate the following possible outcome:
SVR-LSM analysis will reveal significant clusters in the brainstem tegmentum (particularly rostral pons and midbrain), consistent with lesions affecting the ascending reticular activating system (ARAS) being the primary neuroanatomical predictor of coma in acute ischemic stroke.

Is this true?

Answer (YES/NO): NO